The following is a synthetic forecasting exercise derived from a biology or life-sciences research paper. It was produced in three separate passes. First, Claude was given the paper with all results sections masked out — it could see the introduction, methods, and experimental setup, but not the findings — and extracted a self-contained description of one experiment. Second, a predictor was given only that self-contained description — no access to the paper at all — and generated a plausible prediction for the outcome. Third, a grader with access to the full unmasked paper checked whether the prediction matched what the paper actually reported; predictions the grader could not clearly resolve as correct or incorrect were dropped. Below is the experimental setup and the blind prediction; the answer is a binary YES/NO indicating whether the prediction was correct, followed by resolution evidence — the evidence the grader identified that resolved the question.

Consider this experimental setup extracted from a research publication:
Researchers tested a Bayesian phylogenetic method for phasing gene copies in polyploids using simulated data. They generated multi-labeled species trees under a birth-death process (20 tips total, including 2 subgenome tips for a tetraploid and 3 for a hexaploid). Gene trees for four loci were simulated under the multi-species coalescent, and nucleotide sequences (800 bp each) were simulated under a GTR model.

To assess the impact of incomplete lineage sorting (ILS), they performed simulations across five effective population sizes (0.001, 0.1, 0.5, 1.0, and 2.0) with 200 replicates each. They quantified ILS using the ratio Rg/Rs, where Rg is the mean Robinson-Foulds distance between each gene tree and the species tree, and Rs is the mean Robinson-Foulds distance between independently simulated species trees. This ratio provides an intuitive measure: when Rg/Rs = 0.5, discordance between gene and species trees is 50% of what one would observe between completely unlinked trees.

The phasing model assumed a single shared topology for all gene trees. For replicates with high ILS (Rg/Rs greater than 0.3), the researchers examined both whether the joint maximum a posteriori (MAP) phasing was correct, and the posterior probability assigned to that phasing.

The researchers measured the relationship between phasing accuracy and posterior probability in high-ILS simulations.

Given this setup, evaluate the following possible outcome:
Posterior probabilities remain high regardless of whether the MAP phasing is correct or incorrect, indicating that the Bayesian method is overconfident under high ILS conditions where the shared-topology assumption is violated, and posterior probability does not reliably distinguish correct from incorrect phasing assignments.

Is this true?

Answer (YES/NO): YES